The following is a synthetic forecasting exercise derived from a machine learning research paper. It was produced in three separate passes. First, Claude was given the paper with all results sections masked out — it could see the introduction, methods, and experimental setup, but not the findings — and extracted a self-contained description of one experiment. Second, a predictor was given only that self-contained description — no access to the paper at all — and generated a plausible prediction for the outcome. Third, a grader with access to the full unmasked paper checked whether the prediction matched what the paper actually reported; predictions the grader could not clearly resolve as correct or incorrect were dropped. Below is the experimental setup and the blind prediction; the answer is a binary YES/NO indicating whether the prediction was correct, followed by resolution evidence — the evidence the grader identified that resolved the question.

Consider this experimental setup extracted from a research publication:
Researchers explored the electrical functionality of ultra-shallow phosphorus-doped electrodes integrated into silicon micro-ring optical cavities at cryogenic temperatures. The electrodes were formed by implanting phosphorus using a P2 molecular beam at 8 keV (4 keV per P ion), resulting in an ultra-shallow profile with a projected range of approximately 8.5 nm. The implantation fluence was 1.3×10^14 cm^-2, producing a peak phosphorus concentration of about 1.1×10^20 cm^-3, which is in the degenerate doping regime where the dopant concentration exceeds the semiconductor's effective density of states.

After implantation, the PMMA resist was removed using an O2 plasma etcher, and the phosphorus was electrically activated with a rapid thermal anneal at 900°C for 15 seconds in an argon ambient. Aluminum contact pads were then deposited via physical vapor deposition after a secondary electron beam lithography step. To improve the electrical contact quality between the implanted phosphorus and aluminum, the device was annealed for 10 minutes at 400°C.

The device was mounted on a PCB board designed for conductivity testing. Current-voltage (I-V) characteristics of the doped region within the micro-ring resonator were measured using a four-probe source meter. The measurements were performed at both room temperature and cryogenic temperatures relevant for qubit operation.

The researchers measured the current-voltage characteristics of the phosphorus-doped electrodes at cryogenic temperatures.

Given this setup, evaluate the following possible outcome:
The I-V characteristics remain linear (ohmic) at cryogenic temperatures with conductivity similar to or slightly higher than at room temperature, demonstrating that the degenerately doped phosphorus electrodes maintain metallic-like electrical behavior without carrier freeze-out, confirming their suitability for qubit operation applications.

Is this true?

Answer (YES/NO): YES